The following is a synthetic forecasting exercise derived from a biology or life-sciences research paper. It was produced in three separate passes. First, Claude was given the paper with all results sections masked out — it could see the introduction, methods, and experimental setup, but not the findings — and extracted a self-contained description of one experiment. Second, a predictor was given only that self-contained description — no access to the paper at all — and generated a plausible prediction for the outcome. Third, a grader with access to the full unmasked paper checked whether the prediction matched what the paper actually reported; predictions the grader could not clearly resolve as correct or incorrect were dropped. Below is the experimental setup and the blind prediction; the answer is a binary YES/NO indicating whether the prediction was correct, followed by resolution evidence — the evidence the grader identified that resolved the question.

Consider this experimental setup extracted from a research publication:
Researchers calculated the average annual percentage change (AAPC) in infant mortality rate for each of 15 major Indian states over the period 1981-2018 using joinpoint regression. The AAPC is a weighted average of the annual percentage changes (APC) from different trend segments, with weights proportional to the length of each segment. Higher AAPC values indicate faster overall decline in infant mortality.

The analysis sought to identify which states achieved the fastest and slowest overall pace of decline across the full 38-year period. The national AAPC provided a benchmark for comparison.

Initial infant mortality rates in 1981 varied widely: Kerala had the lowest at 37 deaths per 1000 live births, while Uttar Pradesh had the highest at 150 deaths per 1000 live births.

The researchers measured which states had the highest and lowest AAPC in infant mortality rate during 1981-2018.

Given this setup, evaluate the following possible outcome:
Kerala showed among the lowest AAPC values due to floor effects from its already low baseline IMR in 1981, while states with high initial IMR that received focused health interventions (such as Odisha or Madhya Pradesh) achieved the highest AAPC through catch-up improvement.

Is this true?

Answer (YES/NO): NO